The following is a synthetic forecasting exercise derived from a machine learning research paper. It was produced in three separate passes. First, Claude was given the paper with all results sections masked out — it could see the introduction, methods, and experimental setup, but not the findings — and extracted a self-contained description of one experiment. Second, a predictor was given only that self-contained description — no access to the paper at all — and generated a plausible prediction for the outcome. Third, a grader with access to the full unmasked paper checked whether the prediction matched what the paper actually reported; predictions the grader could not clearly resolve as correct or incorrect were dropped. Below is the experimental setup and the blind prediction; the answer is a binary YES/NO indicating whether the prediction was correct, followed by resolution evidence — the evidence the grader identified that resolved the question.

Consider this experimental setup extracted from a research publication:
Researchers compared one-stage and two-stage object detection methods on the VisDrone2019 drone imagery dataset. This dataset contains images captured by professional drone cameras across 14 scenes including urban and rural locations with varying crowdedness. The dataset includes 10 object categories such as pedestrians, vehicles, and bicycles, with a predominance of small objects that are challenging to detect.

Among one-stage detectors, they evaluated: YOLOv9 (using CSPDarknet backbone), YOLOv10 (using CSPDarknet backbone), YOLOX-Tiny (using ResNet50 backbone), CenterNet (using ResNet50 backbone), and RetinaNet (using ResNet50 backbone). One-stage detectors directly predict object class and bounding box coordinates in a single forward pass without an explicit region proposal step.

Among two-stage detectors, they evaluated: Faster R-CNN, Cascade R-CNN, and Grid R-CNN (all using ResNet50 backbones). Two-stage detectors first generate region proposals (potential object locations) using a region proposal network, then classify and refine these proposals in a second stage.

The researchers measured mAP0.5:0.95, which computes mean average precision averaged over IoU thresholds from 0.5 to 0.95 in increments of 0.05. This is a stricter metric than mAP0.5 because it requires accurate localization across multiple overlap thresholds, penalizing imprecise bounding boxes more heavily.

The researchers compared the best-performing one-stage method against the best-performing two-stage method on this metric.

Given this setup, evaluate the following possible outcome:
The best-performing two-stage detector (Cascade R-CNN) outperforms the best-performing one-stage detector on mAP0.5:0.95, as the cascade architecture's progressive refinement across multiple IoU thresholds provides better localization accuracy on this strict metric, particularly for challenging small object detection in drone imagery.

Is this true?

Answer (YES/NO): YES